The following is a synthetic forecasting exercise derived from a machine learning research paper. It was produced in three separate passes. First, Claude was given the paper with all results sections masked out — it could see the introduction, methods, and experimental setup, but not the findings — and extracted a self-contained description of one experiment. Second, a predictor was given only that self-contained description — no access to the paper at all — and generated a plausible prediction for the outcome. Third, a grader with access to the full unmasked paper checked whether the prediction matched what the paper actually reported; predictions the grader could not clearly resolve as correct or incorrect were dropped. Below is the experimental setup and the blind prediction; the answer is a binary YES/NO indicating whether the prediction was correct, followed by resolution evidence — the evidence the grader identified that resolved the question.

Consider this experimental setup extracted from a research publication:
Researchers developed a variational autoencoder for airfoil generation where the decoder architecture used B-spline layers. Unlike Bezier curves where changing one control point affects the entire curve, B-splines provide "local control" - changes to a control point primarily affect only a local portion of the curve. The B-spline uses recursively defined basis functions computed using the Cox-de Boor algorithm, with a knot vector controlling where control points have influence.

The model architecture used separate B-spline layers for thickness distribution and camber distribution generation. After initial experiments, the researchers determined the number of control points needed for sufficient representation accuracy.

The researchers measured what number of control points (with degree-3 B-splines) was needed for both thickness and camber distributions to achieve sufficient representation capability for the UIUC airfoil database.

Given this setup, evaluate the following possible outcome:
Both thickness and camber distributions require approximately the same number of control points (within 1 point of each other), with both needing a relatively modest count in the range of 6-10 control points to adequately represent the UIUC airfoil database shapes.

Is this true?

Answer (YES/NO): NO